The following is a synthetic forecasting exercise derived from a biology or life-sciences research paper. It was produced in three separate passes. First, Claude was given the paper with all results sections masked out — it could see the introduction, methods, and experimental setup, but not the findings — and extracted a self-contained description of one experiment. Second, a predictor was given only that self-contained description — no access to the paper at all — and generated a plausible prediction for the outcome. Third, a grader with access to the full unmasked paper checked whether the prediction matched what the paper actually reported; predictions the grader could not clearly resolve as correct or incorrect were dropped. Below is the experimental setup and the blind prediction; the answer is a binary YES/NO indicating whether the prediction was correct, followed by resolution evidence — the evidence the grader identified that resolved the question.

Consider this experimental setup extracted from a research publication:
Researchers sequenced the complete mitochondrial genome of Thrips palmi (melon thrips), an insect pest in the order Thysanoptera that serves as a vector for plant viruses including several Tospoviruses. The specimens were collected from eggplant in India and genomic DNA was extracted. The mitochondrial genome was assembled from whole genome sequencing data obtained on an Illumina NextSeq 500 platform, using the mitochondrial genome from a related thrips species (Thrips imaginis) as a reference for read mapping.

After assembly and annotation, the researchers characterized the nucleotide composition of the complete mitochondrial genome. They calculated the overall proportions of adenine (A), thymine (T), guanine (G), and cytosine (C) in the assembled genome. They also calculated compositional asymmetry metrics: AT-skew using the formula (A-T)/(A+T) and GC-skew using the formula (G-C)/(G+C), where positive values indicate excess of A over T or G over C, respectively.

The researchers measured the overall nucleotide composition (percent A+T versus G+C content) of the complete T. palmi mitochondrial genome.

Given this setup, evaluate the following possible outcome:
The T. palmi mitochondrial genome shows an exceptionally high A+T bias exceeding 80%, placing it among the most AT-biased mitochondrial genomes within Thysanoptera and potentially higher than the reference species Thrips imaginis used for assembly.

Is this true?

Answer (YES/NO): NO